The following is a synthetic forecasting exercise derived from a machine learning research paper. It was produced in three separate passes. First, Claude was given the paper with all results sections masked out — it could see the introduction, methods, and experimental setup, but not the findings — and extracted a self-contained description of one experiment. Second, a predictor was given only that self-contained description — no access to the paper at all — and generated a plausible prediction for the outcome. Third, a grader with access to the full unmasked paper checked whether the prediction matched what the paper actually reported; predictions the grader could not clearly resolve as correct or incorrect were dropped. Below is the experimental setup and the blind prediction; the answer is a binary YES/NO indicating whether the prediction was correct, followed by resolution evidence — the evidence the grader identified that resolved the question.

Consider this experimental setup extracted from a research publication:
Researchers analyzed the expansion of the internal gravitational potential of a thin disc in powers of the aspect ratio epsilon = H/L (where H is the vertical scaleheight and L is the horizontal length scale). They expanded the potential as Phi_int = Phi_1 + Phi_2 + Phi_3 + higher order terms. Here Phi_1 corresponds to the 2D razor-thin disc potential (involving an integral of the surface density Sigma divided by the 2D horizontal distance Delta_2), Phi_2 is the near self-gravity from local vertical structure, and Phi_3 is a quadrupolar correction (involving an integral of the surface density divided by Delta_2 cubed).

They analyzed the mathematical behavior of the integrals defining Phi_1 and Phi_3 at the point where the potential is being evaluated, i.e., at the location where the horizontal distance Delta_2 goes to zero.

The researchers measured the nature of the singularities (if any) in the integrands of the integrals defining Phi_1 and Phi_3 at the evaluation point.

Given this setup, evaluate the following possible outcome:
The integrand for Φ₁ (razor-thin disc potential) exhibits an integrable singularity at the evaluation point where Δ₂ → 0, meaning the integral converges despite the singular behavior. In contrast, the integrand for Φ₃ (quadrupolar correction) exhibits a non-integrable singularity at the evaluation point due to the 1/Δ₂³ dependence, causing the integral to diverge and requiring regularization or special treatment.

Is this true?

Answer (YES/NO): YES